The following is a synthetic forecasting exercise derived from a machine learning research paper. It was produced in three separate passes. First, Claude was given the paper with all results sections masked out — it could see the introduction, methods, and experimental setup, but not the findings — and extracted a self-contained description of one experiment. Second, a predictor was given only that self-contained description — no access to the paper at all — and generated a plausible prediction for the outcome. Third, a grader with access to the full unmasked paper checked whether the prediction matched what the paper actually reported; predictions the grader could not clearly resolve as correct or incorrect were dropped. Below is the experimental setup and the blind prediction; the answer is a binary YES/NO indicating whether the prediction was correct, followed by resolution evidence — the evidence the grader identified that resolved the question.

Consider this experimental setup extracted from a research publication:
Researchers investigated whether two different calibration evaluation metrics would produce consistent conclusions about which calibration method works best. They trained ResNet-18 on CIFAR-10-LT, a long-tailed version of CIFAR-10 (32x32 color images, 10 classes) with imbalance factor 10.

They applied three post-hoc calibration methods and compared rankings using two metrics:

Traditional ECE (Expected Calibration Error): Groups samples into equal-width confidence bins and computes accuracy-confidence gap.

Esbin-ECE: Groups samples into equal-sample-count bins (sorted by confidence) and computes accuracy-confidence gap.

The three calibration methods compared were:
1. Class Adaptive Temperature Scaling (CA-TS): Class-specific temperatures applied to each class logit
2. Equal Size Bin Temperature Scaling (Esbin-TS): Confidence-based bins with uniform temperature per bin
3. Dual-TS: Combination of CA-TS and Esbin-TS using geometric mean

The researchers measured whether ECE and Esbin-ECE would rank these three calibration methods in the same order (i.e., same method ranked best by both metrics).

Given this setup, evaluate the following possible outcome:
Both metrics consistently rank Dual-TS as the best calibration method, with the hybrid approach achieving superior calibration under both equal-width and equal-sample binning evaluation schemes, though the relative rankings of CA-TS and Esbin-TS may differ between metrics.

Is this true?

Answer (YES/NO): YES